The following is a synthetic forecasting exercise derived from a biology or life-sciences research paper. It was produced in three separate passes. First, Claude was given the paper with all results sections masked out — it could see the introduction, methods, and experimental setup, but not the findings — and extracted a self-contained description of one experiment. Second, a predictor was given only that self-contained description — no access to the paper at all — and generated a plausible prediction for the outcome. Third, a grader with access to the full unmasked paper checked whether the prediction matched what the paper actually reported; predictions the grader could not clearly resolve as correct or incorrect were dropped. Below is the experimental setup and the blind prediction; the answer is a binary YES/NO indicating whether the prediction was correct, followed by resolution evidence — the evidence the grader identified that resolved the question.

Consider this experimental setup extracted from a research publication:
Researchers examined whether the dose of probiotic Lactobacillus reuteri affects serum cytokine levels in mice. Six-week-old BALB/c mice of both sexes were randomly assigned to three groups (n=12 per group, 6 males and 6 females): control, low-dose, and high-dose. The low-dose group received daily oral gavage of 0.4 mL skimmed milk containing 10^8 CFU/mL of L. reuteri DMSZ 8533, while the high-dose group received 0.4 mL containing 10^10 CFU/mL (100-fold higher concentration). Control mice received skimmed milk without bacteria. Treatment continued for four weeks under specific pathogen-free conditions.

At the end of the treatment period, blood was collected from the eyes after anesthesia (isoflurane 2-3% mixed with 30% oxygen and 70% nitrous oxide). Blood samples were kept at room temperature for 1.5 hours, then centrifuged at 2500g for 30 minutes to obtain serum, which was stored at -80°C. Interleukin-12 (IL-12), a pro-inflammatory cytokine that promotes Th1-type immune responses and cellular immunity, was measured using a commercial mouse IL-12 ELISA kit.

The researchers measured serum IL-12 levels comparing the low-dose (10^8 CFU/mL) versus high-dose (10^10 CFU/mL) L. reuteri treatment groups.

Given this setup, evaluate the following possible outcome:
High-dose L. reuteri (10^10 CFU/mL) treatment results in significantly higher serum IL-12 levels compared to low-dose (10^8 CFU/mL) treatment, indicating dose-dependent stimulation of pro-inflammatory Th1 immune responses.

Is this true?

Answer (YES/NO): NO